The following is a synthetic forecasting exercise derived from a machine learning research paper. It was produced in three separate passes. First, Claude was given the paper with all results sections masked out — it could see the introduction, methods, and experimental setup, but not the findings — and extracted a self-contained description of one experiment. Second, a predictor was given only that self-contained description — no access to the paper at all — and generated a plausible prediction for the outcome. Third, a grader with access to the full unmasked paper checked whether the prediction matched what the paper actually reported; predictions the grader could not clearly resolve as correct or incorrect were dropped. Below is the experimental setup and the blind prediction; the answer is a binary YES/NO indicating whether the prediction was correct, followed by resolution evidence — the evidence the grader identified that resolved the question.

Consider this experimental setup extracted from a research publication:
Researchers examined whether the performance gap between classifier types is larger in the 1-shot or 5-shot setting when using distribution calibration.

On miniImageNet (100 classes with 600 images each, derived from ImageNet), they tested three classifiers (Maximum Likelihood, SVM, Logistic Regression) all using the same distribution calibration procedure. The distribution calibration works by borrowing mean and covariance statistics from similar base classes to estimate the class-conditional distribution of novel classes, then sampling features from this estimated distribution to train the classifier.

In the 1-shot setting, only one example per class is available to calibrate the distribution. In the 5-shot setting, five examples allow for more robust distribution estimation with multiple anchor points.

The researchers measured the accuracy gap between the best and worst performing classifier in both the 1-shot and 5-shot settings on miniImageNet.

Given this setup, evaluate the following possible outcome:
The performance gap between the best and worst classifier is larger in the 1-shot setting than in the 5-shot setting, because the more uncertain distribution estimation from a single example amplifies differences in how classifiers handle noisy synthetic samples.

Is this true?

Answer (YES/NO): NO